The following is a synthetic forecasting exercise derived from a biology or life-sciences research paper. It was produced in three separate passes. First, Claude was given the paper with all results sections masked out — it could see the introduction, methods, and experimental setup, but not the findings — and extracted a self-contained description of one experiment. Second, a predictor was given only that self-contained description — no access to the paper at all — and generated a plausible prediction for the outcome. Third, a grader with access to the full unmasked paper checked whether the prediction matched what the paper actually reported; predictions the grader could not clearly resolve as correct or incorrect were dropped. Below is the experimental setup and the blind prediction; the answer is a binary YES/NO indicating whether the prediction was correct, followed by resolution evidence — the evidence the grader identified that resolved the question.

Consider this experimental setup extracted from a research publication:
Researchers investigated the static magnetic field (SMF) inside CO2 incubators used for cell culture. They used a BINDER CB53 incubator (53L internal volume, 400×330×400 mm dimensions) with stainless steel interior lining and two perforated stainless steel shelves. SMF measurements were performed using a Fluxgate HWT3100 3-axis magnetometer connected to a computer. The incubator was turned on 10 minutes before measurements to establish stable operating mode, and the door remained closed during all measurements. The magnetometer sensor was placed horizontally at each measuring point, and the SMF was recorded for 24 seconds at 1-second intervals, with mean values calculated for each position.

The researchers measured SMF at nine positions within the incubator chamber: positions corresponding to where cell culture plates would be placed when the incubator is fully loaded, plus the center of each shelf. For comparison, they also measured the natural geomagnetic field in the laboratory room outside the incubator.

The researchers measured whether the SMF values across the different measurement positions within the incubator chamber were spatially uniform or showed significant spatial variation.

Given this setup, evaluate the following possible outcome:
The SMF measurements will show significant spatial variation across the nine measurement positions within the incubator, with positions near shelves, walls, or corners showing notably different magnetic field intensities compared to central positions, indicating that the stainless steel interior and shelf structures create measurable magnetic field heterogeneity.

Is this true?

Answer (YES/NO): YES